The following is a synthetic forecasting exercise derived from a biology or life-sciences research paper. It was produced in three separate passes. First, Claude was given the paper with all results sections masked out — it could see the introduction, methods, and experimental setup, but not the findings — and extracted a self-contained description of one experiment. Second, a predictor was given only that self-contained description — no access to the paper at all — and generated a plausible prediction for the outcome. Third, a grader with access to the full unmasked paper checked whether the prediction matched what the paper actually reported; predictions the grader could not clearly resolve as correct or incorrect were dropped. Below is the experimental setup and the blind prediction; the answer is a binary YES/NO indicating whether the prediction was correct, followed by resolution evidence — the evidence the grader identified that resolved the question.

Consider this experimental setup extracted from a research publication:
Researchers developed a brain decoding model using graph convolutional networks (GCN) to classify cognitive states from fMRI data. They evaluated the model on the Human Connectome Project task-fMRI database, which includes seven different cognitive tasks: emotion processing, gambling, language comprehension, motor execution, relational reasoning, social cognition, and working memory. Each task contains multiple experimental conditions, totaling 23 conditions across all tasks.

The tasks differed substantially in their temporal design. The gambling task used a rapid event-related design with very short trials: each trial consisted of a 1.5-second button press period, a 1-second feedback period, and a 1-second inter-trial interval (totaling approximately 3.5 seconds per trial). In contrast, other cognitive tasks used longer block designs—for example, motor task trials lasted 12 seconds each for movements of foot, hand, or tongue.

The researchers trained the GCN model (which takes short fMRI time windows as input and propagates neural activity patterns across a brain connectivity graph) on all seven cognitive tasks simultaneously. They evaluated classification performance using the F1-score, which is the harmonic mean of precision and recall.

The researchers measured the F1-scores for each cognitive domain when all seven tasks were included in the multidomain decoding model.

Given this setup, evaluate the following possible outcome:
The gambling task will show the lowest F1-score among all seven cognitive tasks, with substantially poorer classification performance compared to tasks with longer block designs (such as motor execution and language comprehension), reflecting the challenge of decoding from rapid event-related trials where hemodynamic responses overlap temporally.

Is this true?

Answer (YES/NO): YES